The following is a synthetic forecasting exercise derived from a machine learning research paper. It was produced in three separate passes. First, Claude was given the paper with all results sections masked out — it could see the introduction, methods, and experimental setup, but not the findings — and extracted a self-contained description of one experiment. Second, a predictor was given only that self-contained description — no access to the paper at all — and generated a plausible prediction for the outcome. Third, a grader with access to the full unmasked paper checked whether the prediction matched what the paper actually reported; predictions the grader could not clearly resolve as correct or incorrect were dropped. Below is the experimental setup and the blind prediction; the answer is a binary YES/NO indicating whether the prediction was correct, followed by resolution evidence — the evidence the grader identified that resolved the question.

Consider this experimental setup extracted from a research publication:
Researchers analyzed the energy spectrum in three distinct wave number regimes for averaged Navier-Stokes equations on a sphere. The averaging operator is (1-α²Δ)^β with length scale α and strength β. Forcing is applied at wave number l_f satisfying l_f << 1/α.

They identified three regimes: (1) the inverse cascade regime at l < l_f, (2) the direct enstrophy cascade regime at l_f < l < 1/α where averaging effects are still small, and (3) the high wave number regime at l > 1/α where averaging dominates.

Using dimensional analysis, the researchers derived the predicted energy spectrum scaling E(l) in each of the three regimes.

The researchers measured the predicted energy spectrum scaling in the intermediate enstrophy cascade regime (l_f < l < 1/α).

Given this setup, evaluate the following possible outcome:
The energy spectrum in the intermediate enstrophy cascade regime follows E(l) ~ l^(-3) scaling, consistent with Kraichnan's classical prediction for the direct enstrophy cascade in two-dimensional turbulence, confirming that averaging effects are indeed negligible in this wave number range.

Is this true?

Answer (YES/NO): YES